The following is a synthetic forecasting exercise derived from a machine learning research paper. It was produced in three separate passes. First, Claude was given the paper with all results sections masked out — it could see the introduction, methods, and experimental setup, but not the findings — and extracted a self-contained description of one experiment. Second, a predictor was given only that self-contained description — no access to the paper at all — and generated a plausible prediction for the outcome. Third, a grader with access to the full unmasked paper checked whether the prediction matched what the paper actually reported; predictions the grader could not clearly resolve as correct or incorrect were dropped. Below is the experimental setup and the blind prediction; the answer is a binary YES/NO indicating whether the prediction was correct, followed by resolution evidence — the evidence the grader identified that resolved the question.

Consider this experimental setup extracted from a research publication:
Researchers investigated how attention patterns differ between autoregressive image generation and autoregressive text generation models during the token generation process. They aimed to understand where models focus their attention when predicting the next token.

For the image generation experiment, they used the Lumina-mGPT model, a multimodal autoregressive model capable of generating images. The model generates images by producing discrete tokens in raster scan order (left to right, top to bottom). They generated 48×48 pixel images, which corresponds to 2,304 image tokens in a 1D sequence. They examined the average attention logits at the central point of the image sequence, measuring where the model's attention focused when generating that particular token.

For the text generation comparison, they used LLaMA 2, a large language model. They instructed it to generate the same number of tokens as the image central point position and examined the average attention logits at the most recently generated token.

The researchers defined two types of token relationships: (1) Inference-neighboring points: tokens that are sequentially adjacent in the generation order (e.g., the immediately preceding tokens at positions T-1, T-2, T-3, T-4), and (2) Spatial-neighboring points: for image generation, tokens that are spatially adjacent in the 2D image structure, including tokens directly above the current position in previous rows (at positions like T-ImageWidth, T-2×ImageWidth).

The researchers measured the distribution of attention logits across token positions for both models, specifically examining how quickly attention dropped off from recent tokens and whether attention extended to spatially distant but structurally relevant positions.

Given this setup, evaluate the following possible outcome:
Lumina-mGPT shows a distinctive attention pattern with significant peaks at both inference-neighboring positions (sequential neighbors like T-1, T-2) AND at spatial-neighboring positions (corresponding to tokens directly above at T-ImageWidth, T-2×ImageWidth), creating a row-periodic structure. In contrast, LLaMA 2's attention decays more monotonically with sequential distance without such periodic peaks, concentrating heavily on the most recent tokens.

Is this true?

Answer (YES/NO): YES